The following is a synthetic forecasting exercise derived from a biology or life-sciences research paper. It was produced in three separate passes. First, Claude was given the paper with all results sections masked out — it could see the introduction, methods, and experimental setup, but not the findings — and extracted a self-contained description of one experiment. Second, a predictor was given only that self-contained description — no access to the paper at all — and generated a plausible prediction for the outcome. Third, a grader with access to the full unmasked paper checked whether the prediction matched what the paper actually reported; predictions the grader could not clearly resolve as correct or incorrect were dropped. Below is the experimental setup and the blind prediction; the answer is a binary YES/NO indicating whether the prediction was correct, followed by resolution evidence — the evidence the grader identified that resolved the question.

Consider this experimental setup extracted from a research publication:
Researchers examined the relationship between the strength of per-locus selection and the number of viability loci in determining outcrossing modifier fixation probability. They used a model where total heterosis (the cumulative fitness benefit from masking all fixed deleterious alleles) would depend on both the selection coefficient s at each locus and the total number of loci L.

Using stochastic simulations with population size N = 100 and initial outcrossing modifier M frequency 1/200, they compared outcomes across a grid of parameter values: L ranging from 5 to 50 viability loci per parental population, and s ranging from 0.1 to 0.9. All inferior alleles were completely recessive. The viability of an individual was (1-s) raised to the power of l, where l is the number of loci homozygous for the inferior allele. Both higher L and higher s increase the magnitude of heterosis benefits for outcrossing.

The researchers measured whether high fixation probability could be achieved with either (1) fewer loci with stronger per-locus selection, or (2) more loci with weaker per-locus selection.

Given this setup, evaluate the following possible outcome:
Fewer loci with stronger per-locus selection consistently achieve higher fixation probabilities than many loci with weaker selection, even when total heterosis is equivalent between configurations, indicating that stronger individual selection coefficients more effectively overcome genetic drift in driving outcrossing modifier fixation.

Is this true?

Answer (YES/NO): NO